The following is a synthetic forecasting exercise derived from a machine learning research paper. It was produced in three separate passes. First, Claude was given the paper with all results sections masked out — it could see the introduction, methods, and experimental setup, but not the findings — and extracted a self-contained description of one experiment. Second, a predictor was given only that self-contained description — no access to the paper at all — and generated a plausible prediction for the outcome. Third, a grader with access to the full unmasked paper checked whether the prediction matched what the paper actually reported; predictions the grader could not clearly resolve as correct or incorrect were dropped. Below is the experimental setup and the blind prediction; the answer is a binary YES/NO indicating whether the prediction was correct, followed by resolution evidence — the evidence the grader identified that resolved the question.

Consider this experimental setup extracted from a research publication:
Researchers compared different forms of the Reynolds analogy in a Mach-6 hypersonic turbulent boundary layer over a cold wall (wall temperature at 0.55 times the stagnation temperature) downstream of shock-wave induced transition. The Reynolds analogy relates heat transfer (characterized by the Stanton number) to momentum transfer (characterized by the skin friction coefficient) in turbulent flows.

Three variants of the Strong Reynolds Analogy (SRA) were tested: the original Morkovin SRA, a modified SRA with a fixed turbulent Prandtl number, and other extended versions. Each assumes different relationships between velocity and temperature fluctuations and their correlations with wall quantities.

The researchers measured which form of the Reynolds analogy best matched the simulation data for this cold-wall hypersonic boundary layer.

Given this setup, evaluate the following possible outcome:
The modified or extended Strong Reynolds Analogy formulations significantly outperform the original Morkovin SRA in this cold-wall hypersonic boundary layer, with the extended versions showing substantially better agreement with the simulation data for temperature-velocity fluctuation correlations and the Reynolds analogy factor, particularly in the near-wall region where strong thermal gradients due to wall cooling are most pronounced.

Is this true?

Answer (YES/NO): NO